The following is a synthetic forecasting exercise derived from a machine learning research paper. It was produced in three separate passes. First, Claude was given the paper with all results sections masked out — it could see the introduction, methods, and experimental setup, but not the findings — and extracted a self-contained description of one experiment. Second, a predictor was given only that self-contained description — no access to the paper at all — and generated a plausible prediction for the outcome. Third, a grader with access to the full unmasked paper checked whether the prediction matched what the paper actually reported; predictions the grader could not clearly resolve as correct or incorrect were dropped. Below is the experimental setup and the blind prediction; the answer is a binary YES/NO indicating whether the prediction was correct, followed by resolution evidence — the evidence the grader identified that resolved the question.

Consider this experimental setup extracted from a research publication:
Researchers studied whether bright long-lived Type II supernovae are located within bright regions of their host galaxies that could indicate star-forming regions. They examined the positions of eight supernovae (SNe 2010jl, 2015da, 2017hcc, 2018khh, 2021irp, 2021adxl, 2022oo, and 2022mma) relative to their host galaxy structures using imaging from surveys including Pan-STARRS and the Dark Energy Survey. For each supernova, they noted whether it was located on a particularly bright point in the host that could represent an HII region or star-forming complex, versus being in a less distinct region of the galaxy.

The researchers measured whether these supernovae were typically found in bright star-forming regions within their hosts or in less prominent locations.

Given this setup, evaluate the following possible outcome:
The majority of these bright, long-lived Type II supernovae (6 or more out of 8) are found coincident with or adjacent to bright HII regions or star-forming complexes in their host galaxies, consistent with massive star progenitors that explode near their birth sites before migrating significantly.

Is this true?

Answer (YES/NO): NO